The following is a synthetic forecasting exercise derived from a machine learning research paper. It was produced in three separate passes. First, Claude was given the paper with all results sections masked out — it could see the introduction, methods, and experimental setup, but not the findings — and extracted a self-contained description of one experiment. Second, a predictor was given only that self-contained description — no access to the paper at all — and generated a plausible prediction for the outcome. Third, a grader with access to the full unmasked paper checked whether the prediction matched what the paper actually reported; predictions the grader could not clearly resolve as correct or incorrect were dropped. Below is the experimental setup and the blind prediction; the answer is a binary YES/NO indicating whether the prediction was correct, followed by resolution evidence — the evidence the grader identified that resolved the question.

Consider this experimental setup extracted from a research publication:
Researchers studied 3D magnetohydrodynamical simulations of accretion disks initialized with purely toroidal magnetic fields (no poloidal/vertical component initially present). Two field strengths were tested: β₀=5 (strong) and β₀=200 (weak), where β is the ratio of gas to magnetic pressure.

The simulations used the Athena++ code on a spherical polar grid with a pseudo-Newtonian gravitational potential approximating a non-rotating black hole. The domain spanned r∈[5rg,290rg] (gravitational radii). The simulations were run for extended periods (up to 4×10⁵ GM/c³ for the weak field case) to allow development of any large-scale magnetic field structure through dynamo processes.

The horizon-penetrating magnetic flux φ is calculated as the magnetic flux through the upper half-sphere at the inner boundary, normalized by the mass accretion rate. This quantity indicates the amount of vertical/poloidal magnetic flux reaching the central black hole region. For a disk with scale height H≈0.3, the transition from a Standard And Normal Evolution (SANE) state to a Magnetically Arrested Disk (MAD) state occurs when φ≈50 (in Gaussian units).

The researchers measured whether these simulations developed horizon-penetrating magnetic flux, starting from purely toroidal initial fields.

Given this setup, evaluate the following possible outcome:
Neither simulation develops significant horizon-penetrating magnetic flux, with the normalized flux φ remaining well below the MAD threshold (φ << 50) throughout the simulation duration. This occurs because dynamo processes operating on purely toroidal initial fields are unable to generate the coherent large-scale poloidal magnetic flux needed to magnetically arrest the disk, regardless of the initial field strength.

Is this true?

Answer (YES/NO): NO